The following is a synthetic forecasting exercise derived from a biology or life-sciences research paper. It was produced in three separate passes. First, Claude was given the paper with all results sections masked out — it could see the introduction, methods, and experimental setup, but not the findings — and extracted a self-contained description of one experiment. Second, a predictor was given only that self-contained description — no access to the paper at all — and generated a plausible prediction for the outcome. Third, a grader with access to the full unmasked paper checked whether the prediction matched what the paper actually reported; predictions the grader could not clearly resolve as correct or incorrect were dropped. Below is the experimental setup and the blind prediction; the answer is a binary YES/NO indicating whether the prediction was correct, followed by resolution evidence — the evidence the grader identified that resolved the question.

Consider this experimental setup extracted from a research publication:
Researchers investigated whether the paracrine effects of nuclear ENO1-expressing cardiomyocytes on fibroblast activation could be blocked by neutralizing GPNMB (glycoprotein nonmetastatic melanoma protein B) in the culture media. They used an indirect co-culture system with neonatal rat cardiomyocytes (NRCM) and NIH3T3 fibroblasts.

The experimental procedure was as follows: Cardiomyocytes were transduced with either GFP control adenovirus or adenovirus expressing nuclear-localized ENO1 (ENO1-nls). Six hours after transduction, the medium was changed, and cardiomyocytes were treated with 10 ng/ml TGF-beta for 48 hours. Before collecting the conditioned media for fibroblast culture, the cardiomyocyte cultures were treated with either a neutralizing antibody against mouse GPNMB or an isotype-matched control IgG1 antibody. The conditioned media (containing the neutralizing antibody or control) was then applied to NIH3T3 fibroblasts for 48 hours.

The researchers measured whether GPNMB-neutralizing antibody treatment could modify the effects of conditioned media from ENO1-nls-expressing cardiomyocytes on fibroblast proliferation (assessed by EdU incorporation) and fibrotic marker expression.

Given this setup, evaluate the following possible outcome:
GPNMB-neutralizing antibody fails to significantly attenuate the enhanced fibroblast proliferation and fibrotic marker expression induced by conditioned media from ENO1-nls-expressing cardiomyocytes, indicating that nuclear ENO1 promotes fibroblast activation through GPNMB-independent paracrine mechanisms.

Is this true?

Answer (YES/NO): NO